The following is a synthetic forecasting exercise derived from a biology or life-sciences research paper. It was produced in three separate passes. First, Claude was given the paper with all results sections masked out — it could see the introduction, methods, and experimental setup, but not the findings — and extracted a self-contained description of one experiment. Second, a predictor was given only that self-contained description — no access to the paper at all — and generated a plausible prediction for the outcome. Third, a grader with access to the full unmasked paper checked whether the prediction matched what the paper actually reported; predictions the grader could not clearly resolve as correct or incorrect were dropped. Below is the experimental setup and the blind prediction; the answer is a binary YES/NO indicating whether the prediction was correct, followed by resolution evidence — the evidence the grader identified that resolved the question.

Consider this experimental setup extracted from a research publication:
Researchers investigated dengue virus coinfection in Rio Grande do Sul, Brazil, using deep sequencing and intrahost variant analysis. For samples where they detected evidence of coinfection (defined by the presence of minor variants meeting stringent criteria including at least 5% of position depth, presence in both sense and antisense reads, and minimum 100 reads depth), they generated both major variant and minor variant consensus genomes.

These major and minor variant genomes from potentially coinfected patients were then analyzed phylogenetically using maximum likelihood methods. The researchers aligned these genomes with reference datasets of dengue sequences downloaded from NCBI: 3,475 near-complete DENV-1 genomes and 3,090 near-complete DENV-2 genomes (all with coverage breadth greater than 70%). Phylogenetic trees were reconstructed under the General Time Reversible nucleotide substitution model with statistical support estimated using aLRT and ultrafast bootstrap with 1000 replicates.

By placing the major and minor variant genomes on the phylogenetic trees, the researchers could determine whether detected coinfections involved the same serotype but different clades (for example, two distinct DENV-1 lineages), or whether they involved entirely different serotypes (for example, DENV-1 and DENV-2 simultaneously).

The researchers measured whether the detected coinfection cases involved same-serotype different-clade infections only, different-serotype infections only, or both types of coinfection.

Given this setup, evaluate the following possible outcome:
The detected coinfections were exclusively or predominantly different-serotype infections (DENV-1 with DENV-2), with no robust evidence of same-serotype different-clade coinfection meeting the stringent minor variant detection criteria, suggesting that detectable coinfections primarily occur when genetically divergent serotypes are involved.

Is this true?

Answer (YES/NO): NO